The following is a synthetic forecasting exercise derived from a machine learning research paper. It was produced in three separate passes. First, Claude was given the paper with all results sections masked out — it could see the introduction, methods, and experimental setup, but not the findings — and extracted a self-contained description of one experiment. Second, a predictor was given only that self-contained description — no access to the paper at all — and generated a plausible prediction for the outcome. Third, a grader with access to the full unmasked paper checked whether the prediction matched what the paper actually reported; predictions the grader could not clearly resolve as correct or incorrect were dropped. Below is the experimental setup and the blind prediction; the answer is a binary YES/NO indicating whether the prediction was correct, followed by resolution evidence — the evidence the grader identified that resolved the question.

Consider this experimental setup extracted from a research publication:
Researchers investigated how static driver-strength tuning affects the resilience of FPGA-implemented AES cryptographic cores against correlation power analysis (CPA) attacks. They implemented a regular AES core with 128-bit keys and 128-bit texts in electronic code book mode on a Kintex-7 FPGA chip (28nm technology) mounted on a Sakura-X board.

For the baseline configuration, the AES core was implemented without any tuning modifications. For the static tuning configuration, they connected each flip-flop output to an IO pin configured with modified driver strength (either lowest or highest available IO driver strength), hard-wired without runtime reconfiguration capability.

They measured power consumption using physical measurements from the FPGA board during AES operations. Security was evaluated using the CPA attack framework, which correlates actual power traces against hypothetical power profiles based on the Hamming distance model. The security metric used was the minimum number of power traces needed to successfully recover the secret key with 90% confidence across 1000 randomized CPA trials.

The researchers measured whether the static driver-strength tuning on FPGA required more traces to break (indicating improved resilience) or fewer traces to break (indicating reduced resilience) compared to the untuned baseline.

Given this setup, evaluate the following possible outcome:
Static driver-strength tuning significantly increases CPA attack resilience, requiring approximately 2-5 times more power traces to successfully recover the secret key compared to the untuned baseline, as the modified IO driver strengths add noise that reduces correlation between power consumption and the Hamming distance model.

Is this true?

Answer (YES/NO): NO